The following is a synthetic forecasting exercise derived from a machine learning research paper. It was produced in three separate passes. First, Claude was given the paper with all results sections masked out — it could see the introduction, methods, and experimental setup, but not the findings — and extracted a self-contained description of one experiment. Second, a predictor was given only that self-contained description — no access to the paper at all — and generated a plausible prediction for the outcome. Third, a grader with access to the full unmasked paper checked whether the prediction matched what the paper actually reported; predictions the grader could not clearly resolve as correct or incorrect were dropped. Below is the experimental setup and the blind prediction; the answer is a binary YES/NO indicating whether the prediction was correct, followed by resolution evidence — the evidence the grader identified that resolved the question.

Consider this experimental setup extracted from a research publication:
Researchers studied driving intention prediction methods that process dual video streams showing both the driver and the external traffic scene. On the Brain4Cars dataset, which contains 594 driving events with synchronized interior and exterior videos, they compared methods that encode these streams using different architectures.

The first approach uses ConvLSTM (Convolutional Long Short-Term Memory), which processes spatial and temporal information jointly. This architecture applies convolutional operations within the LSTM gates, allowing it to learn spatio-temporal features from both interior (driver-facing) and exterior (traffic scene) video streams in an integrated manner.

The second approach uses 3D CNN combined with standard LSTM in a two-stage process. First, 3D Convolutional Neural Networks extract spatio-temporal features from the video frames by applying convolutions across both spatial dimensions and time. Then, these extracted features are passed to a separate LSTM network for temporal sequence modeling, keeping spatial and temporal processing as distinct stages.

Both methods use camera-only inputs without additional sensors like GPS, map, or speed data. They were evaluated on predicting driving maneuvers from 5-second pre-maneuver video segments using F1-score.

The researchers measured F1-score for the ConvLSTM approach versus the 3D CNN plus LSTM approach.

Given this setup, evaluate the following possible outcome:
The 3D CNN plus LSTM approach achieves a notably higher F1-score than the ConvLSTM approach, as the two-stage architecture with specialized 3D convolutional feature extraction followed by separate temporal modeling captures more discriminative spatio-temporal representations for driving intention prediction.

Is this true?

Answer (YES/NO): NO